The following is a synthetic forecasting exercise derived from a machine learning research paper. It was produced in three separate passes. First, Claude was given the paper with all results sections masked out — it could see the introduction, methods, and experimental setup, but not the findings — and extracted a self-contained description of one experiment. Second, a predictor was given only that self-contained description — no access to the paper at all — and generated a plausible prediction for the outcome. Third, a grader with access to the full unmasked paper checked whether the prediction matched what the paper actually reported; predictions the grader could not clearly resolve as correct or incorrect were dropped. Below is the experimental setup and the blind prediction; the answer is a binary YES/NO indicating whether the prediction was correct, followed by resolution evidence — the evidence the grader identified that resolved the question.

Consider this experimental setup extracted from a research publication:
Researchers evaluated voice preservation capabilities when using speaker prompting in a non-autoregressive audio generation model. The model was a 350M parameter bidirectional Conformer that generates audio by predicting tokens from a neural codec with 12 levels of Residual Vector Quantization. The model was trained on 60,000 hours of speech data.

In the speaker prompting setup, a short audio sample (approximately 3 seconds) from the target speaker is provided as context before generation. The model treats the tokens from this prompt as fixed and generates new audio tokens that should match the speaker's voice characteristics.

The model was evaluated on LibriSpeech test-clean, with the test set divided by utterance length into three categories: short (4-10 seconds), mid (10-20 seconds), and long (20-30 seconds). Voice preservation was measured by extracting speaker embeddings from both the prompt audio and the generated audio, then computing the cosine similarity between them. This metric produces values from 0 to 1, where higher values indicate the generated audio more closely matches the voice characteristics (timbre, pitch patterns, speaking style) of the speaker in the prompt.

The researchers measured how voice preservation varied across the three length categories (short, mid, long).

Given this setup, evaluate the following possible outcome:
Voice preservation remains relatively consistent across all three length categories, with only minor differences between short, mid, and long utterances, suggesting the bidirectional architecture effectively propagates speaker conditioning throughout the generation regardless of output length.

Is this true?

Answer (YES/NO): YES